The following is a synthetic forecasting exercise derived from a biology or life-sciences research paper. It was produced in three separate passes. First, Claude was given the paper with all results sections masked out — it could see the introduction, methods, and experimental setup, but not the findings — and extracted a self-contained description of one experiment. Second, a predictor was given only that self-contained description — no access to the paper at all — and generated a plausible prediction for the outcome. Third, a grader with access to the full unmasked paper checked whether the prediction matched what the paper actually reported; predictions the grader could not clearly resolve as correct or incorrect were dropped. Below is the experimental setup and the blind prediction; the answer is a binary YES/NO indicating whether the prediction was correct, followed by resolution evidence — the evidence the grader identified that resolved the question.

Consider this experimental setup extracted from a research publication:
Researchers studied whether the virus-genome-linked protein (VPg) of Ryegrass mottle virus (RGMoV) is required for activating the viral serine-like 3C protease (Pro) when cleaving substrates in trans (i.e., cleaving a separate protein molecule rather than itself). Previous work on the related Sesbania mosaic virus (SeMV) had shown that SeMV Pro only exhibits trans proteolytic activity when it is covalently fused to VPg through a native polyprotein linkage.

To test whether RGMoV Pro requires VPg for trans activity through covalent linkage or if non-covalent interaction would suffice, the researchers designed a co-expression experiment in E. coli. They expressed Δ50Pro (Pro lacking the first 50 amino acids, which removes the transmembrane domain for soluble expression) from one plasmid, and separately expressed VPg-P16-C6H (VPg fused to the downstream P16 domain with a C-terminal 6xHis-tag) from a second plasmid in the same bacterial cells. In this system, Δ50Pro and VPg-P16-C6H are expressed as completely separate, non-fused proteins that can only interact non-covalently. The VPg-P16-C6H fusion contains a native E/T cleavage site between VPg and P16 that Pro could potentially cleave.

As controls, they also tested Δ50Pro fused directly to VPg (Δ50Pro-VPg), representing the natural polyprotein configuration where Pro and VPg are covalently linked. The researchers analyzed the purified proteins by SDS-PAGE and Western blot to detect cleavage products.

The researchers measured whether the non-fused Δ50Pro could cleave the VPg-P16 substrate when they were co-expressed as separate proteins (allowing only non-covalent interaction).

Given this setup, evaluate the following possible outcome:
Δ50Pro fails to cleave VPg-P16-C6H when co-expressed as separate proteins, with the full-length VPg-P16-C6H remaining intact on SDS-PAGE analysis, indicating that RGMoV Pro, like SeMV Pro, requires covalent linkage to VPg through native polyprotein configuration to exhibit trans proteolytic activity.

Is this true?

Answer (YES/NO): NO